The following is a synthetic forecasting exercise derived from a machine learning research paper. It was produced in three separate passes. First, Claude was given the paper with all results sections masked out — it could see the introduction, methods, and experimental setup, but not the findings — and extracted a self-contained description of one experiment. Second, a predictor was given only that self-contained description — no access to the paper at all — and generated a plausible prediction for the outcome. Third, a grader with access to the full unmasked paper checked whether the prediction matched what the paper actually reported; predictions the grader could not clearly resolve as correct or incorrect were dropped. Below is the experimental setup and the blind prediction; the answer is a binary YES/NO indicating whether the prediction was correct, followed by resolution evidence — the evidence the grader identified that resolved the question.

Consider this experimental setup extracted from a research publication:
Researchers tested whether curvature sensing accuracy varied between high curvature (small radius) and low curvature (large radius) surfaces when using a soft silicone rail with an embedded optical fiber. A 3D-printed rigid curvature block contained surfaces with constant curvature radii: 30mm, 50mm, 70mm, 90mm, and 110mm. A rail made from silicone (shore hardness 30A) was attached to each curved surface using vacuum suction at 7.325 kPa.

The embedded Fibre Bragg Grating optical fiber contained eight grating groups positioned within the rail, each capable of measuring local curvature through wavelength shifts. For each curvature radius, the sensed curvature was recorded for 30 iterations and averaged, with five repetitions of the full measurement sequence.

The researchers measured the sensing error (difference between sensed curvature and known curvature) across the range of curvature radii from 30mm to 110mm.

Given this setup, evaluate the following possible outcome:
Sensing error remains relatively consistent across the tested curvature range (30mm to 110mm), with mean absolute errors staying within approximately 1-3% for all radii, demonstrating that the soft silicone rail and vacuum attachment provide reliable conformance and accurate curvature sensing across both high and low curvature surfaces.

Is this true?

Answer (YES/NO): NO